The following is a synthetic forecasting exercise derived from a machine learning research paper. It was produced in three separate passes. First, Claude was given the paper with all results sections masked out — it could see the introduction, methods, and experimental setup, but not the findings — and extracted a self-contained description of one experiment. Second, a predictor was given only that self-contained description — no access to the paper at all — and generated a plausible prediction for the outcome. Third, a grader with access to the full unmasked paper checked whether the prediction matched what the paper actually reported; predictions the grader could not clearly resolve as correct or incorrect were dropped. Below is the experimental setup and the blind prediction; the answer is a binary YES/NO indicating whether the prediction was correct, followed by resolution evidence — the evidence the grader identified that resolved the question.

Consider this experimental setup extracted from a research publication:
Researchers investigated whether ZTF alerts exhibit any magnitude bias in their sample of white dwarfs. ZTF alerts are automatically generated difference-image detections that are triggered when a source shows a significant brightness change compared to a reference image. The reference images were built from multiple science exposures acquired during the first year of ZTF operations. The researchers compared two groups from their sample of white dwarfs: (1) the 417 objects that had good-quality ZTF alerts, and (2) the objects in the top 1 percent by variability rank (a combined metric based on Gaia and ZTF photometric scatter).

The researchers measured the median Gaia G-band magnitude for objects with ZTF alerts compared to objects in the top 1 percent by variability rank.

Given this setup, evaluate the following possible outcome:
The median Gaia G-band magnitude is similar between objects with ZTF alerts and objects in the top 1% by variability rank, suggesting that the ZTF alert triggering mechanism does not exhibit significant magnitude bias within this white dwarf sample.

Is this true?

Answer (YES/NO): NO